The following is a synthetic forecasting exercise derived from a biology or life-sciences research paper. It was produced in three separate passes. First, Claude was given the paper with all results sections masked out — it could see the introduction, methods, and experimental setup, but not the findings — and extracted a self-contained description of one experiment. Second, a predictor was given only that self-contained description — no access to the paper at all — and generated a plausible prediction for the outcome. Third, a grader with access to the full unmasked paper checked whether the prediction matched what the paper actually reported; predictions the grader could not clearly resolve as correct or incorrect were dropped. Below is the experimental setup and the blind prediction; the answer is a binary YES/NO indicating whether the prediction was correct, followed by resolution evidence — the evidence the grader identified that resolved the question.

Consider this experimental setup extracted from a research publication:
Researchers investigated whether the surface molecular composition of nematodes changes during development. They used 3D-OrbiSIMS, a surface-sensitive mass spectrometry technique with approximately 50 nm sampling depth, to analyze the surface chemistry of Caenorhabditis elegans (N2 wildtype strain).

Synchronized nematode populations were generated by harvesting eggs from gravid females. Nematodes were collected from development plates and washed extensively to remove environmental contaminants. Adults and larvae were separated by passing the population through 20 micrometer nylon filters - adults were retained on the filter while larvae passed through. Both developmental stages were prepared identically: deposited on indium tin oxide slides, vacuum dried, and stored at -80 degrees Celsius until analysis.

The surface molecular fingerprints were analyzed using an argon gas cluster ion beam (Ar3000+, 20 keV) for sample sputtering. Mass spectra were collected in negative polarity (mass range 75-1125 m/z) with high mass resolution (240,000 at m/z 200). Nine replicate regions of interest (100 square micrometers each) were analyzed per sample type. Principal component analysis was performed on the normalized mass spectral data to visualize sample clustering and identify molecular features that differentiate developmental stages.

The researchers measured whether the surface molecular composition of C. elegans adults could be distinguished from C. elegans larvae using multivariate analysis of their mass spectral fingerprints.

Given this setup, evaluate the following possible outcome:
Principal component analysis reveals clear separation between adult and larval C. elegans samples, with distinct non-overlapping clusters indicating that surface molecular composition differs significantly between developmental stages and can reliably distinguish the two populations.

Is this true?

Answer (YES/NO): YES